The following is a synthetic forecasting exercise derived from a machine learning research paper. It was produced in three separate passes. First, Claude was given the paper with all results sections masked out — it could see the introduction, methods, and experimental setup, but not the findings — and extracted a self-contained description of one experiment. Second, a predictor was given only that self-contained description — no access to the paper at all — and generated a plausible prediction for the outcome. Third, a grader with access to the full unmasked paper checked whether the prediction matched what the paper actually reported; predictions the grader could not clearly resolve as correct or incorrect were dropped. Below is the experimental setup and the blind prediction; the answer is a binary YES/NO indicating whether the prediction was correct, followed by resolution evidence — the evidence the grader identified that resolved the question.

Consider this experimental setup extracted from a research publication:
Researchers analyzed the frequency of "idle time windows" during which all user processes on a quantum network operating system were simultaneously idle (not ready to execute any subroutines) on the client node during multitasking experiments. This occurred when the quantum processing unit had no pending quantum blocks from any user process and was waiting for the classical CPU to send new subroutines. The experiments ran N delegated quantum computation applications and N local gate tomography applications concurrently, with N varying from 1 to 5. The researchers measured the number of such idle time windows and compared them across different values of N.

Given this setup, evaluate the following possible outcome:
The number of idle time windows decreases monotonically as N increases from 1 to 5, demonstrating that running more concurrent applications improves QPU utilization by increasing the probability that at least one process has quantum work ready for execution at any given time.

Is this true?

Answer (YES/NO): YES